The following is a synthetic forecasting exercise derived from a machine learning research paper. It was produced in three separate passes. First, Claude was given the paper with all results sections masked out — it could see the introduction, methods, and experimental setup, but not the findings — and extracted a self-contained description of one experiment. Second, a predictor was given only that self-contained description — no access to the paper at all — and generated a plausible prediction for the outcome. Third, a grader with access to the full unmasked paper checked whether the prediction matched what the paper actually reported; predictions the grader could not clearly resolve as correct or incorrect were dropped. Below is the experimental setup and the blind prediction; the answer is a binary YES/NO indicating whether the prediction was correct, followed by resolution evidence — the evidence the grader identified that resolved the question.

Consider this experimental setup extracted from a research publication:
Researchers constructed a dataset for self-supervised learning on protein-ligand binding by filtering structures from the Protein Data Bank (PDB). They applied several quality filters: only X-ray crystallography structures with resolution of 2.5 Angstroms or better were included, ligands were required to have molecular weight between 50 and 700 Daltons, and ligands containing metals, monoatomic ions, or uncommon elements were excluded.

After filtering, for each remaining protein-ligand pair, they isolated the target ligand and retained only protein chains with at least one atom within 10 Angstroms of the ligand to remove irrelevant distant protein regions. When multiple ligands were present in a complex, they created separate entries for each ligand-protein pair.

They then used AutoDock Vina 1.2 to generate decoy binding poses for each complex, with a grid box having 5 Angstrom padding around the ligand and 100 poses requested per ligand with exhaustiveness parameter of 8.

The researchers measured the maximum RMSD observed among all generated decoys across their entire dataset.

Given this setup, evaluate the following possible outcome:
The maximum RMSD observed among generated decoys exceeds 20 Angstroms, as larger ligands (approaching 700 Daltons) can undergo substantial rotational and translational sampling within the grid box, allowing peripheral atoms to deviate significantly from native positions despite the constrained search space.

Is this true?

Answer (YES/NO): YES